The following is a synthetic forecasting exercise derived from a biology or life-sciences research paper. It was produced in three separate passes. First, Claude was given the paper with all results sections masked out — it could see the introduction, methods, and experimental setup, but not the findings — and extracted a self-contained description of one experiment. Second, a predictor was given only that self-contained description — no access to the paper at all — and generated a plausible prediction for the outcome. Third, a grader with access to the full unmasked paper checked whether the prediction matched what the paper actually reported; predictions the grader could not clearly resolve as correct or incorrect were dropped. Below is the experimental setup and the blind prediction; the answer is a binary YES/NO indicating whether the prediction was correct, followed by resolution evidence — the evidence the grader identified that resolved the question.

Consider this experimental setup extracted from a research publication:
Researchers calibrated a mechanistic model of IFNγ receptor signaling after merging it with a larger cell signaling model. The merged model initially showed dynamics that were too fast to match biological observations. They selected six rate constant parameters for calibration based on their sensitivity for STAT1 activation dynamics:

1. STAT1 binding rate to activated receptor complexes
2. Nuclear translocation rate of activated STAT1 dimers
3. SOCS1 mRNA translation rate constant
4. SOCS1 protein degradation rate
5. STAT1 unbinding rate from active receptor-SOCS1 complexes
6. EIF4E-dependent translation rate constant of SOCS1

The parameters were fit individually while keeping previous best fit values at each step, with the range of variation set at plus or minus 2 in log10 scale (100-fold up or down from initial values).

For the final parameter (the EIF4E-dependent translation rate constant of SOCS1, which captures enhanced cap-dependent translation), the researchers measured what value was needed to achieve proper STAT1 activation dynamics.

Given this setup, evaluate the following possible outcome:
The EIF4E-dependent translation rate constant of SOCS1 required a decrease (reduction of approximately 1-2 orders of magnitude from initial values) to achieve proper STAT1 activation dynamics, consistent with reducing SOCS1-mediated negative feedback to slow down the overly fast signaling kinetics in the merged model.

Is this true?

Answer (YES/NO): NO